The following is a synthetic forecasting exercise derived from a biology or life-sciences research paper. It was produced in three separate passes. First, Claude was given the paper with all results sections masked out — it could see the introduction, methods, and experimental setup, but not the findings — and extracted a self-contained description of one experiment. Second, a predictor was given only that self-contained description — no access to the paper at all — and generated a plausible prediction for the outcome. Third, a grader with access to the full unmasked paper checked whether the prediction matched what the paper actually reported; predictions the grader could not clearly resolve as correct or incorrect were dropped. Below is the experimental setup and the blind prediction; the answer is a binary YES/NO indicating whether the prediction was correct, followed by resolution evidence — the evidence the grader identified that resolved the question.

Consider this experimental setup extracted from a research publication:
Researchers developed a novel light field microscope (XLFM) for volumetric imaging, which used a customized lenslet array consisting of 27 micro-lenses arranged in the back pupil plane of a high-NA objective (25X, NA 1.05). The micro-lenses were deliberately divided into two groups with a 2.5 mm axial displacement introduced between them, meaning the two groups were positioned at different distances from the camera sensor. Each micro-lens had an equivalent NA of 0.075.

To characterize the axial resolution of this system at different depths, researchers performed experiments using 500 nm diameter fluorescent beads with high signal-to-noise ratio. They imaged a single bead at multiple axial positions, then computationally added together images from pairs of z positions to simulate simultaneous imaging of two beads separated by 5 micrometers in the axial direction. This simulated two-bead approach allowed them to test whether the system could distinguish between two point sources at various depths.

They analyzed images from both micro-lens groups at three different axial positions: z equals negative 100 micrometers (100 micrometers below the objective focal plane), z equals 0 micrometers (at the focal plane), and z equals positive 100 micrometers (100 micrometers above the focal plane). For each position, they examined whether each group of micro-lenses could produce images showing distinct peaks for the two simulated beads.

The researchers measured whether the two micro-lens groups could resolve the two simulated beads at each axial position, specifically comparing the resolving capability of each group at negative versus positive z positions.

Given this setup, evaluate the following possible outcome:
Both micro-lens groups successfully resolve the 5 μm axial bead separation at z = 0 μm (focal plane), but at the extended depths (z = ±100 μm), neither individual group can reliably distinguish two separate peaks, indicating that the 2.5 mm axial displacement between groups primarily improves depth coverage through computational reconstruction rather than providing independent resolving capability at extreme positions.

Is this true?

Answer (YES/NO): NO